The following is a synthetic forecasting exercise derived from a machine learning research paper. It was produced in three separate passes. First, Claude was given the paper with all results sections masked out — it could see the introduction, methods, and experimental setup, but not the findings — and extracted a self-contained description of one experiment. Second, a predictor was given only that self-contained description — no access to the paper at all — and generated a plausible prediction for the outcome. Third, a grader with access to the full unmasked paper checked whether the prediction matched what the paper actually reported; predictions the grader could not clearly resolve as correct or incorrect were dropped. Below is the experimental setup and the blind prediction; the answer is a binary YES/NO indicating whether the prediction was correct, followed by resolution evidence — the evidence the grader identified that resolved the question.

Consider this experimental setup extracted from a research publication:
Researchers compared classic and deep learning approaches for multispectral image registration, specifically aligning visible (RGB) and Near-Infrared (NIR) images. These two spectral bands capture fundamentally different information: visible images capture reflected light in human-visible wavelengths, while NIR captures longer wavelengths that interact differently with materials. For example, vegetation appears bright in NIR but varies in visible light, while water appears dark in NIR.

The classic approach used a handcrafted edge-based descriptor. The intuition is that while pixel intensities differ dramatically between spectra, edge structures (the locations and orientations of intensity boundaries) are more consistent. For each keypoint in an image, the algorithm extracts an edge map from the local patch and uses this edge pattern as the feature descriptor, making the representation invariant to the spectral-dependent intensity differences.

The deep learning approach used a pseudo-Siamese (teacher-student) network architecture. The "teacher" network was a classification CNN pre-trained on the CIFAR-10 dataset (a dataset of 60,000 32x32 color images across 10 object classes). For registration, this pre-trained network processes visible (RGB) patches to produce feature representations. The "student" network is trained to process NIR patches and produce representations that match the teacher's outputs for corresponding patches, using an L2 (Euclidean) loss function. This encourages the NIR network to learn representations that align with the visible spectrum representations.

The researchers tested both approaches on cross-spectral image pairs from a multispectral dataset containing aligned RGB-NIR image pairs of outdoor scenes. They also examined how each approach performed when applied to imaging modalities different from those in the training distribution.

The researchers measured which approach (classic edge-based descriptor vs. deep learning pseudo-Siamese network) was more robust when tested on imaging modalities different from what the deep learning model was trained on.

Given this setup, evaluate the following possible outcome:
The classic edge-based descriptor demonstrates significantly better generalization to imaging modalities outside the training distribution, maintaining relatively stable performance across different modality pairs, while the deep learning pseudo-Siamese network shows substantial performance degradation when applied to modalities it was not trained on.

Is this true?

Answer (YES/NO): YES